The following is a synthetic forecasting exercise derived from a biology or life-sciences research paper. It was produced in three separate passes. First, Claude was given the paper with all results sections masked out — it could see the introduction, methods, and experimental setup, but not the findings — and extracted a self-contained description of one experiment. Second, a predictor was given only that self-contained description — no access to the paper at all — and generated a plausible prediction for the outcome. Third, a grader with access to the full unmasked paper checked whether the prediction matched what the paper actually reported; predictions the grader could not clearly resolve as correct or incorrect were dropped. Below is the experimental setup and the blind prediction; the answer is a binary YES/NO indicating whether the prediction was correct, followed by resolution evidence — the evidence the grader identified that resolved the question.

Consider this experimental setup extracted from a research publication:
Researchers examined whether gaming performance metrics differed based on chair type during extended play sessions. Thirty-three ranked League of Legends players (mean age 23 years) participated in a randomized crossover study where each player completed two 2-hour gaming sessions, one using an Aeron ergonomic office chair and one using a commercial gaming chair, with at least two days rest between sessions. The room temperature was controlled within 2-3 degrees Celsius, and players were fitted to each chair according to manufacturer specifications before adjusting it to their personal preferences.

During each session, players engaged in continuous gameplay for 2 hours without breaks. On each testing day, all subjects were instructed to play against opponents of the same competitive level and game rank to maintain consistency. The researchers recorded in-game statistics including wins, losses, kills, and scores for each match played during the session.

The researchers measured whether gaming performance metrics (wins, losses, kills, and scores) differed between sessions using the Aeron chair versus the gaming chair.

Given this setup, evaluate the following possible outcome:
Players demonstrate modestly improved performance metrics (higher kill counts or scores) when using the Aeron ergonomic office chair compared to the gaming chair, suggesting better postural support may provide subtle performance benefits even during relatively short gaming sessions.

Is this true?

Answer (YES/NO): NO